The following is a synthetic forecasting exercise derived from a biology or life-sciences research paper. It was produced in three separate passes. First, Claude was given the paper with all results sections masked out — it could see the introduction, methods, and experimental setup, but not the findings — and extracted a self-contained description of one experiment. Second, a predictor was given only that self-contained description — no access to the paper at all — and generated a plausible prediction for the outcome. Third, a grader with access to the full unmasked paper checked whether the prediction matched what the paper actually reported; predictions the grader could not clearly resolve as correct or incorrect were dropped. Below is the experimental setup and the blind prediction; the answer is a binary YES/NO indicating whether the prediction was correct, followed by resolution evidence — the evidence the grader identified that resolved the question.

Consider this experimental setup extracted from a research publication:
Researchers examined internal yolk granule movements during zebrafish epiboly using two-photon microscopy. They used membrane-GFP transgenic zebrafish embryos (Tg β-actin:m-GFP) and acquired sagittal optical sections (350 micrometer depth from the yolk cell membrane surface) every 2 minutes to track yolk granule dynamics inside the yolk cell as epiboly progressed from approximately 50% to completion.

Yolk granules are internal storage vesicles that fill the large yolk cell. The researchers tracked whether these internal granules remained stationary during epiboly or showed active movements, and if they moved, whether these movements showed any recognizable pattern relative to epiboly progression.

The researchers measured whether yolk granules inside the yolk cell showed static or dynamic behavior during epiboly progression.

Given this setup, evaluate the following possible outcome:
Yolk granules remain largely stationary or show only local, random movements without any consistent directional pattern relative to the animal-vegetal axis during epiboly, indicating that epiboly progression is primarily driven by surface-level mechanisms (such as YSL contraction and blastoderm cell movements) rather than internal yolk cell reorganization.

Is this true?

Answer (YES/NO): NO